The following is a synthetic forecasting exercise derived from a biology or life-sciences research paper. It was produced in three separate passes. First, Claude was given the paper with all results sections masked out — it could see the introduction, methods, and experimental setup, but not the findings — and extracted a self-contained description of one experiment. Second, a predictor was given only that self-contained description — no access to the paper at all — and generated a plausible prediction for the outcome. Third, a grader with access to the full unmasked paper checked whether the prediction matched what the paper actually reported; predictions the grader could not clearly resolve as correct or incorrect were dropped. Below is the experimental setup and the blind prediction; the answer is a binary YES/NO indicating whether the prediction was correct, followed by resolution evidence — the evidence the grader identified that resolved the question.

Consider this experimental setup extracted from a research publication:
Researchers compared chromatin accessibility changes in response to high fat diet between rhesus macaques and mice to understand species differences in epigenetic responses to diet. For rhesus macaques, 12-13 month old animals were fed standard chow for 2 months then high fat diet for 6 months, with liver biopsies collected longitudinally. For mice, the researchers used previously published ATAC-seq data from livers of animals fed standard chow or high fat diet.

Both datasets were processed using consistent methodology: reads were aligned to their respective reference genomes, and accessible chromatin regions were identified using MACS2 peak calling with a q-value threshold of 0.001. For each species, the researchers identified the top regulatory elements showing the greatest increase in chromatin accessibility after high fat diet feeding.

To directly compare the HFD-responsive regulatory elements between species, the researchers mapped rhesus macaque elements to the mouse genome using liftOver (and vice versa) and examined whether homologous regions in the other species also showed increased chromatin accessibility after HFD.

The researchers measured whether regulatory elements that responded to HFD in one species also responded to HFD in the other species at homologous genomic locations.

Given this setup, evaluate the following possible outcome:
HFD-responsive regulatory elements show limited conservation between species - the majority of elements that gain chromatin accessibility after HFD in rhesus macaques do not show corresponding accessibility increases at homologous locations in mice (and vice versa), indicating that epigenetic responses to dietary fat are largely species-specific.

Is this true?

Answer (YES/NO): YES